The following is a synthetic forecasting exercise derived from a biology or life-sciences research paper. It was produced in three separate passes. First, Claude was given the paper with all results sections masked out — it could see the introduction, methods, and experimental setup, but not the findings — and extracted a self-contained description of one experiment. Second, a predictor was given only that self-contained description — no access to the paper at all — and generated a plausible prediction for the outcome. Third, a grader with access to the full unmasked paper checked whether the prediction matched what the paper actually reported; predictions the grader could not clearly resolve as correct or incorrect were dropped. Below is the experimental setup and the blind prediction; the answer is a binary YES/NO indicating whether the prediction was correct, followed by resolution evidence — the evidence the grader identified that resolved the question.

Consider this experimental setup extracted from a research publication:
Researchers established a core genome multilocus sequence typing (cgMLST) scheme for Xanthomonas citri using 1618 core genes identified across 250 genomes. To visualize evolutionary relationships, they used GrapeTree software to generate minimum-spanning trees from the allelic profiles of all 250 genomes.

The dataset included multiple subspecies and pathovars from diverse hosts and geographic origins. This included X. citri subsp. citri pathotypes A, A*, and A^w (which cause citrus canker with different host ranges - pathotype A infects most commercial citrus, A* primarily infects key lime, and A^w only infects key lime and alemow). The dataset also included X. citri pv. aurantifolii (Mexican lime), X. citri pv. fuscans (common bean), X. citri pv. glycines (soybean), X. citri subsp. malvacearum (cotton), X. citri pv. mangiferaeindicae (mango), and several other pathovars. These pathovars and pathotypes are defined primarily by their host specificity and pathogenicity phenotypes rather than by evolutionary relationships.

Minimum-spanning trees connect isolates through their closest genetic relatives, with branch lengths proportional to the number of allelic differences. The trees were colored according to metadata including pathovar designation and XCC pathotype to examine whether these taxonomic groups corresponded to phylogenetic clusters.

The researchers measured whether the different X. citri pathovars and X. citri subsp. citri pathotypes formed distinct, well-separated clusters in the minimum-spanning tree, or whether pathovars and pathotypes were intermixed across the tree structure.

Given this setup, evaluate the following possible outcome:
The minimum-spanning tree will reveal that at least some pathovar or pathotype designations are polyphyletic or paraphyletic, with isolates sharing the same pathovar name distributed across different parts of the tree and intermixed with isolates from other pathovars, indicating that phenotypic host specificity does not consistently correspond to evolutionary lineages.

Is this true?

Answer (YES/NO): YES